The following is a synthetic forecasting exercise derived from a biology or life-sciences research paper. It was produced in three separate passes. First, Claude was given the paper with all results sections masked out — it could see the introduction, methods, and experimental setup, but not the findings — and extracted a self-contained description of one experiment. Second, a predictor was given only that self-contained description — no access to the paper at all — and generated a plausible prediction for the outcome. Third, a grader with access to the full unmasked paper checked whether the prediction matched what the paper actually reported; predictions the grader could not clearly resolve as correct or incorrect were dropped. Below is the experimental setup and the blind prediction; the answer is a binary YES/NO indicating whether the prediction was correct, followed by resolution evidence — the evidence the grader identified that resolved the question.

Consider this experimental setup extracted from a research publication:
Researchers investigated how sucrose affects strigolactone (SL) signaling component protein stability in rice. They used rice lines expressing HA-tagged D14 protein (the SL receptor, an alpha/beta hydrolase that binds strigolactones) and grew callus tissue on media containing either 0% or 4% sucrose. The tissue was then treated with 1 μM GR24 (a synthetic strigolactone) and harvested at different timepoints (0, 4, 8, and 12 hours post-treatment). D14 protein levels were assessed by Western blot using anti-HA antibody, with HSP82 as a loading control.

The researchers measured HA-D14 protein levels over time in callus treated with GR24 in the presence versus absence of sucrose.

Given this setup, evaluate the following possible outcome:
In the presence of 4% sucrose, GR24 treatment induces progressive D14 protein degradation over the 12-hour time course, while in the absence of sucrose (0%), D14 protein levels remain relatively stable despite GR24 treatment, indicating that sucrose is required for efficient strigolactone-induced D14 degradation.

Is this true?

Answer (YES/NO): NO